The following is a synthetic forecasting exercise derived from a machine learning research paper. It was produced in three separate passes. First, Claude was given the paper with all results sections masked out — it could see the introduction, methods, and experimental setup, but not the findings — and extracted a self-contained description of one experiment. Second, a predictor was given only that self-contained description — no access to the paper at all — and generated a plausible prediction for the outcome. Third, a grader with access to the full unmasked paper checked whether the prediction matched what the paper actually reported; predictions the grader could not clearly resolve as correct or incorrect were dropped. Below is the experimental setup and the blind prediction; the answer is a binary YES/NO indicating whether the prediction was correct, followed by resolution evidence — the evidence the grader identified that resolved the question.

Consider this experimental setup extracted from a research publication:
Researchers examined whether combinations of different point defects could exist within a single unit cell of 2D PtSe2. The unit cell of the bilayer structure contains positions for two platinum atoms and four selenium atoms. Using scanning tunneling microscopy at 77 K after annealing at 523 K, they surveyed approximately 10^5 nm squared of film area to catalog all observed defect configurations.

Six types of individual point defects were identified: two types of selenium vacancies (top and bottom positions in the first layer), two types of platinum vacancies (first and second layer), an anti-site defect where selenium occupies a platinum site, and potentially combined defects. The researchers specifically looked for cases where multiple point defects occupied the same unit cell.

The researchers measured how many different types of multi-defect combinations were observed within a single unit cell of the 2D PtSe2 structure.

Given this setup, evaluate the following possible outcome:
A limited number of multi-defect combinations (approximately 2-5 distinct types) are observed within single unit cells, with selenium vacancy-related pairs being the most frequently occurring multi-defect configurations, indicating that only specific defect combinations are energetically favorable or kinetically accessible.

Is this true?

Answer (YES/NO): NO